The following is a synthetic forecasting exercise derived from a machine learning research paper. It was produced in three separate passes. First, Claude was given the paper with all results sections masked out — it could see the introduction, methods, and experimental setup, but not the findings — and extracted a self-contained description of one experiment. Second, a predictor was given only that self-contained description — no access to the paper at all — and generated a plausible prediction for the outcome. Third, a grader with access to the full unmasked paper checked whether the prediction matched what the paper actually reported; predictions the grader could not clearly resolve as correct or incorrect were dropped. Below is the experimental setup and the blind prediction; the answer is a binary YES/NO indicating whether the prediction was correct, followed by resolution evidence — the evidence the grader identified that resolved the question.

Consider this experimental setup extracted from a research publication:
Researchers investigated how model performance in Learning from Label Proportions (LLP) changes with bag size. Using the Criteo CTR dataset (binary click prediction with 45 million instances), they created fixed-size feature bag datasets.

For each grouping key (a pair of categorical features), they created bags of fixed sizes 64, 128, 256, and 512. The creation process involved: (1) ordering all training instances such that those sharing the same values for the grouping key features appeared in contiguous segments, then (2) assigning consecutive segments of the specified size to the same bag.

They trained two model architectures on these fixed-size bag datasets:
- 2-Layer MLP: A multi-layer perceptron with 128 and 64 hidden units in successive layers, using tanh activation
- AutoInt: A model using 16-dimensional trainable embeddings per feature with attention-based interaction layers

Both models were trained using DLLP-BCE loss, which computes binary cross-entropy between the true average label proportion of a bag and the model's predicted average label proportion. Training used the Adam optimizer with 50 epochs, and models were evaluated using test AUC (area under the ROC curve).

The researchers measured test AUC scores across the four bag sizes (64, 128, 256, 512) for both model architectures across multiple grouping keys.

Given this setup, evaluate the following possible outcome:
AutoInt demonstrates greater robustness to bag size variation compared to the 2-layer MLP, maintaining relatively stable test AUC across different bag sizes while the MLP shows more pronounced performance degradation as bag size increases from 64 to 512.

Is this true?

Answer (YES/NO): NO